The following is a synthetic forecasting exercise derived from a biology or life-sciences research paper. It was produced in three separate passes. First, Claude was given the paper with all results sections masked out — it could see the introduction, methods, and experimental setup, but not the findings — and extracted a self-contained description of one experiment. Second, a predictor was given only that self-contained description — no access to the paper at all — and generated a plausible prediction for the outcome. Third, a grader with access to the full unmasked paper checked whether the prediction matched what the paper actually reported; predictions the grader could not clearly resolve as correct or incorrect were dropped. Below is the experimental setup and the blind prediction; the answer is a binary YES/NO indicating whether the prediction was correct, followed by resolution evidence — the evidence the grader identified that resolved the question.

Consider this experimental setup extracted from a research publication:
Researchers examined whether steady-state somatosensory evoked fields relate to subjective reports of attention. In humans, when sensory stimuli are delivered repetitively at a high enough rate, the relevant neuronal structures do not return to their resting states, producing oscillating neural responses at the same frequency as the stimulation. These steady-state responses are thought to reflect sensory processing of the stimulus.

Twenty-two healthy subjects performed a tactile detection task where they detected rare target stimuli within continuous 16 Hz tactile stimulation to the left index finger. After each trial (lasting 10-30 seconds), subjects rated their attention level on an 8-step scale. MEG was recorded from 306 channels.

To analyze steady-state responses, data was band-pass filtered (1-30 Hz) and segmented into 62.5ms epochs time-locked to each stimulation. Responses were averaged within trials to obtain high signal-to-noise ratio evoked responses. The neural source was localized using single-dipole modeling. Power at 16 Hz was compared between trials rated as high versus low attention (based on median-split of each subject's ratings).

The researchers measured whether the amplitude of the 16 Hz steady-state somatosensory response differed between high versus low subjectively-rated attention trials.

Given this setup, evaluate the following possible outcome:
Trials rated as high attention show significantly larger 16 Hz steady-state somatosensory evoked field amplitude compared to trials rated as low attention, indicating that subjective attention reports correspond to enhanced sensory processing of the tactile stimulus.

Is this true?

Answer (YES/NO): YES